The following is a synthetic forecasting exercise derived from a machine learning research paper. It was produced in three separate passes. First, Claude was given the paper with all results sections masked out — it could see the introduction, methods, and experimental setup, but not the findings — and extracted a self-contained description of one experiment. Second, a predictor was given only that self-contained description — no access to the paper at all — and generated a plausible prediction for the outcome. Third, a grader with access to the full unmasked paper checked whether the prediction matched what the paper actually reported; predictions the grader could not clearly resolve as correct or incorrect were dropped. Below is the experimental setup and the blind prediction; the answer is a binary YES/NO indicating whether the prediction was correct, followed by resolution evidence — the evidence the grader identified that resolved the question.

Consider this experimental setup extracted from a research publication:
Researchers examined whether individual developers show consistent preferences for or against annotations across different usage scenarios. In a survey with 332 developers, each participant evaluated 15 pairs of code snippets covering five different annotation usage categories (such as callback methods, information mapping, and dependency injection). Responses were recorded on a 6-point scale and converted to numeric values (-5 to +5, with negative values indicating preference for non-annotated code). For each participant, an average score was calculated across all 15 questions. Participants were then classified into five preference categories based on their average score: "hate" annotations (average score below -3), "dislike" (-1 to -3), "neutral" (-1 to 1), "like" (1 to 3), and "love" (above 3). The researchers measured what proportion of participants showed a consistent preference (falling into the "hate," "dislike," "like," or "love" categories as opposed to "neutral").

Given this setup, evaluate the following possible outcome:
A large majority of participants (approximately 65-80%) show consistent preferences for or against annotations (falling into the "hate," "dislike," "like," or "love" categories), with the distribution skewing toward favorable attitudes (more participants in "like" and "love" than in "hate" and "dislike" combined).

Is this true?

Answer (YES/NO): NO